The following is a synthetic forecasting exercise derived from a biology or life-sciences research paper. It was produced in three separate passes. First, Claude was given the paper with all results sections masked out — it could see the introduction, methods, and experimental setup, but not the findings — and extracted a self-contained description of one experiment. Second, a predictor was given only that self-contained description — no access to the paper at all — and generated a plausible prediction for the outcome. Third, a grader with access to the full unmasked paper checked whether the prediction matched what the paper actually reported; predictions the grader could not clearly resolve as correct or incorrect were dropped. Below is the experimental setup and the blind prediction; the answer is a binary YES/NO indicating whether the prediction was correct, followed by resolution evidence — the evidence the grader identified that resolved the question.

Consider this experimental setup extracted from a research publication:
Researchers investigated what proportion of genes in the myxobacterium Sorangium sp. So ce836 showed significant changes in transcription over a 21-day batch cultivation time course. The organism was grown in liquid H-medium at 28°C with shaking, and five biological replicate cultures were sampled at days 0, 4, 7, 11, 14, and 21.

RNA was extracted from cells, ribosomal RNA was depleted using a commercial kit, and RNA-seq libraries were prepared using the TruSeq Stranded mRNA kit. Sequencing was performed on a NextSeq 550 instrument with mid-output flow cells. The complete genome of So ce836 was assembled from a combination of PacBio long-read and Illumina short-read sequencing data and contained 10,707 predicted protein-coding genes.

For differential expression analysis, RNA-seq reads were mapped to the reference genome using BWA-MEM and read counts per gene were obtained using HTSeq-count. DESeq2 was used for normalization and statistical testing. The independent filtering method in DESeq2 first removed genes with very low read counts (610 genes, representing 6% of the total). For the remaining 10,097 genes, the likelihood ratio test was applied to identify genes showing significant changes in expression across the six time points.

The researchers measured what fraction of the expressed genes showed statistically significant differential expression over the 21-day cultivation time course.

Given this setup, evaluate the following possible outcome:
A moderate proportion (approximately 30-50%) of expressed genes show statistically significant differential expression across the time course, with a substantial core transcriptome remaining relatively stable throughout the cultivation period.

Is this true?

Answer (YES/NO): NO